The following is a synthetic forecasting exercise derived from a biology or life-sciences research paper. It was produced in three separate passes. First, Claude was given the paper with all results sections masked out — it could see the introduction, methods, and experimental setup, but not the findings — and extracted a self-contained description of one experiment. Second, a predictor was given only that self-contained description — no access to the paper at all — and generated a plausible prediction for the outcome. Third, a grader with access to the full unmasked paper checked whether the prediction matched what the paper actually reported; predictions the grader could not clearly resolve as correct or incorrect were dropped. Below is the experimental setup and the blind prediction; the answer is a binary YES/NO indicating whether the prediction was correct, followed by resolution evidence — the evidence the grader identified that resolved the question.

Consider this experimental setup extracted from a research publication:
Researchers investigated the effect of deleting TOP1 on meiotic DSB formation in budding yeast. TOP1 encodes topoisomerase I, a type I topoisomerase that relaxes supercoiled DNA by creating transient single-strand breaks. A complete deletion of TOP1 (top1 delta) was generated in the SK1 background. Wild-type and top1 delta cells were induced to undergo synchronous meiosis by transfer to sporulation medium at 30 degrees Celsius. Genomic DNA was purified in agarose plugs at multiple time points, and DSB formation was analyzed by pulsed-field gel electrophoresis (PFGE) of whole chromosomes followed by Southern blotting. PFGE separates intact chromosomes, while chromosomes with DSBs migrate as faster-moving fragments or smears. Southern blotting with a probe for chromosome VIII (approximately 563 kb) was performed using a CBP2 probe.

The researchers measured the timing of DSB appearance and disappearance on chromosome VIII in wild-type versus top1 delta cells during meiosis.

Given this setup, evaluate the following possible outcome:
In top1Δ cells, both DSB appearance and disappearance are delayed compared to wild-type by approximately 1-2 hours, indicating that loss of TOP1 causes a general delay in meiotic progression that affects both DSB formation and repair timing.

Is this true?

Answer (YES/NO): NO